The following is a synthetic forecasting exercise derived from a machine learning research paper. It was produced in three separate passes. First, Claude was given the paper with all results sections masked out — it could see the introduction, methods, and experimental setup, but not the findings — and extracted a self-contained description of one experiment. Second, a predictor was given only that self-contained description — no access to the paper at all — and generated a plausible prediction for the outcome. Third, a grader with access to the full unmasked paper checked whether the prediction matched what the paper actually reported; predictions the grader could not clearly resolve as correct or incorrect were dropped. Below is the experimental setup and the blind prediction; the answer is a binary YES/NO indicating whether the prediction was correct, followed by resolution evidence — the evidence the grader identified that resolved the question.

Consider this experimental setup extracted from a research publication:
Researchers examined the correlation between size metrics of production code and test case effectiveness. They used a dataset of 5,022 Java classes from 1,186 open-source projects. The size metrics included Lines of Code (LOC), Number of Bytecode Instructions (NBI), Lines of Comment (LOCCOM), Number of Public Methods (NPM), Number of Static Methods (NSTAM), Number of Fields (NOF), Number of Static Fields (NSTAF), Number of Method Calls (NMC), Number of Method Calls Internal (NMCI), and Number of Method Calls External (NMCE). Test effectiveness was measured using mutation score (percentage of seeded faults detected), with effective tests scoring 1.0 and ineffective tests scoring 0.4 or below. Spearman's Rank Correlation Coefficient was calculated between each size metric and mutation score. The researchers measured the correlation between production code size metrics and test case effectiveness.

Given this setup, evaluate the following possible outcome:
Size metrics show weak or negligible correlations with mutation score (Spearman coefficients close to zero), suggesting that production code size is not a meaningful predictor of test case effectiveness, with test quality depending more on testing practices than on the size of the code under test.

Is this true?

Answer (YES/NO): NO